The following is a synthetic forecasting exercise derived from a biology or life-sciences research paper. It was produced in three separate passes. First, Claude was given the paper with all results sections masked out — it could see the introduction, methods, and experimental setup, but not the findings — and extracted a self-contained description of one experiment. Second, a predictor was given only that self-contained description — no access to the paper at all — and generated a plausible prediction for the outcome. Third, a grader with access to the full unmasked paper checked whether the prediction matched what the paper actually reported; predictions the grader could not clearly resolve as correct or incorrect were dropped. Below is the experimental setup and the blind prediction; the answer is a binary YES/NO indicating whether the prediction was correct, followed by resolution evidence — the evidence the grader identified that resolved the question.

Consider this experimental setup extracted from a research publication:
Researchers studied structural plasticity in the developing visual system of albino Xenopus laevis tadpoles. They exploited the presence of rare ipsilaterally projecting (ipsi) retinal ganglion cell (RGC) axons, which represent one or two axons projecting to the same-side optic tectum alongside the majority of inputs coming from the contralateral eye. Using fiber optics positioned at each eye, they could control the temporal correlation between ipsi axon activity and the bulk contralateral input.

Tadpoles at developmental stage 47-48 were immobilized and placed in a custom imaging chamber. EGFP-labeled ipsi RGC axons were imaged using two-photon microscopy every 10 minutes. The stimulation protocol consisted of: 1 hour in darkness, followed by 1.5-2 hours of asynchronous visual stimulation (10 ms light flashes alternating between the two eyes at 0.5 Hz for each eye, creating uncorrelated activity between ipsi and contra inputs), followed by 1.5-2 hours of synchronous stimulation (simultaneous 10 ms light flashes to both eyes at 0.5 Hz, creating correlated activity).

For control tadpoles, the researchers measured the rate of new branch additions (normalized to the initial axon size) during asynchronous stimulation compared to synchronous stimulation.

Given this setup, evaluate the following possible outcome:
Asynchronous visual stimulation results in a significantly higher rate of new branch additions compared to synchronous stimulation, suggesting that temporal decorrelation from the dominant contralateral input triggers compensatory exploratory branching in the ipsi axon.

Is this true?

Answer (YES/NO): YES